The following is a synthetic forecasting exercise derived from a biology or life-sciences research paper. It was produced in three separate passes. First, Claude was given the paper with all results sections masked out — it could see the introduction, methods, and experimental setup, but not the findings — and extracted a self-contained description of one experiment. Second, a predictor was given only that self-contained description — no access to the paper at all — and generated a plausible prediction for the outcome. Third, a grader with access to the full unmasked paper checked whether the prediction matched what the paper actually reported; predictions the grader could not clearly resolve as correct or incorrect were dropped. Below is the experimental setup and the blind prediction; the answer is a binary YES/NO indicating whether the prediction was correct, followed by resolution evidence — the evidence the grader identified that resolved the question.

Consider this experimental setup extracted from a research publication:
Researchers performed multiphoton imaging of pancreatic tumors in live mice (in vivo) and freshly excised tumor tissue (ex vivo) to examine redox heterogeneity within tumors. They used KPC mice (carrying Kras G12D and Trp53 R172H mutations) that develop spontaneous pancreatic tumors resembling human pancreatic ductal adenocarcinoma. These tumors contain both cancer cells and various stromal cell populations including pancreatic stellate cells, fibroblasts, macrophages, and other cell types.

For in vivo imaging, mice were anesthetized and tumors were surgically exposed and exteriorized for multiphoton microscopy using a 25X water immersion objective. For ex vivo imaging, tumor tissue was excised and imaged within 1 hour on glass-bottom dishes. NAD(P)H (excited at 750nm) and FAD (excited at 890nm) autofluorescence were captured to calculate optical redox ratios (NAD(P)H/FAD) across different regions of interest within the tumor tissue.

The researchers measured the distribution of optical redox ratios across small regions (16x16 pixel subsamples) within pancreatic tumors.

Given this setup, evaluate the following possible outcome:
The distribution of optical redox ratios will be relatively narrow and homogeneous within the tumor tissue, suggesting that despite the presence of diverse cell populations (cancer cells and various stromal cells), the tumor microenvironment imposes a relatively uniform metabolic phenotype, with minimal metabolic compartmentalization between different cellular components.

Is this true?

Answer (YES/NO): NO